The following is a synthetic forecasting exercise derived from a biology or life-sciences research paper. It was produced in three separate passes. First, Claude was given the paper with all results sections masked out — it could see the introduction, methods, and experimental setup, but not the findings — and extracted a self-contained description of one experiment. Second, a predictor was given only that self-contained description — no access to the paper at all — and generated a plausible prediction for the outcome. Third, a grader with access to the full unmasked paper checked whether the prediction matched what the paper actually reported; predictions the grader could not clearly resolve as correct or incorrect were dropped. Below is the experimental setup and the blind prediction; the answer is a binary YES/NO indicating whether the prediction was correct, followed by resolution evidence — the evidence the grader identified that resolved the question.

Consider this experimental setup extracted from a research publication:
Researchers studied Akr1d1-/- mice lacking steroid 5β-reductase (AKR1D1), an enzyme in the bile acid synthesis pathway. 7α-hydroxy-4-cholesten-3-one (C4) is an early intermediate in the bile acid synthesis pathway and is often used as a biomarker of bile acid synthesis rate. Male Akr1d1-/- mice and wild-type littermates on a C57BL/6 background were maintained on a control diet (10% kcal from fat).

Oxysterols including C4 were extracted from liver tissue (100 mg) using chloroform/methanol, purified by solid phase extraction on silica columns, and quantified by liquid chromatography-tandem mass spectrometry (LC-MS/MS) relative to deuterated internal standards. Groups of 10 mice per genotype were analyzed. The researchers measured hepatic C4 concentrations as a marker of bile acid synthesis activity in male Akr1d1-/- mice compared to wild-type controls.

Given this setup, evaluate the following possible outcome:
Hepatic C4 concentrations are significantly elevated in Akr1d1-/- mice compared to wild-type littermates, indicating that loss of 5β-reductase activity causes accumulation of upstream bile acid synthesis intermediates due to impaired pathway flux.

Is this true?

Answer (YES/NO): NO